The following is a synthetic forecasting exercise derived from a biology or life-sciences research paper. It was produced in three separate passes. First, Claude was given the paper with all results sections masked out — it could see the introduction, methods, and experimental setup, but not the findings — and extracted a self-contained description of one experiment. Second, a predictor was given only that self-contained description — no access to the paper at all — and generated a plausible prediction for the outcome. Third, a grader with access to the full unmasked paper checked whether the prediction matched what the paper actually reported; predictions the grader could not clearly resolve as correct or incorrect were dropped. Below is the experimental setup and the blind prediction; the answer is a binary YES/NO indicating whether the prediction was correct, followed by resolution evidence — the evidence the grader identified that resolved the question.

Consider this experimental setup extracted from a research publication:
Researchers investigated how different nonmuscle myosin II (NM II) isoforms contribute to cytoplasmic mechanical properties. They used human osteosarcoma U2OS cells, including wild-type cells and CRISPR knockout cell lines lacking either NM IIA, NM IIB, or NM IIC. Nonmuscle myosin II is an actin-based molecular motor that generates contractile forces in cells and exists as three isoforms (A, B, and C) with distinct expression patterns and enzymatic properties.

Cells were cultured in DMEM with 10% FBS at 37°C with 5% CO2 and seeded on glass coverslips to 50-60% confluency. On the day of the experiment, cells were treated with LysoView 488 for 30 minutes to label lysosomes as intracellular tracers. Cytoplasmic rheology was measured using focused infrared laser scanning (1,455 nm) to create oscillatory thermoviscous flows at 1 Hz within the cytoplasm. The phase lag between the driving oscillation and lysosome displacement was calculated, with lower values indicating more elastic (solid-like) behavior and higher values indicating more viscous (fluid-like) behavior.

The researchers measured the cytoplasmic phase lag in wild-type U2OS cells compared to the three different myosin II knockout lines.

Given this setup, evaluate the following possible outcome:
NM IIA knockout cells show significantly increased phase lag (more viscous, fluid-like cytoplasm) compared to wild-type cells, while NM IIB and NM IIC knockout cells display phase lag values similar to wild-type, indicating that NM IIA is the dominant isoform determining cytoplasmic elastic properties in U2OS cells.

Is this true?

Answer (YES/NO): NO